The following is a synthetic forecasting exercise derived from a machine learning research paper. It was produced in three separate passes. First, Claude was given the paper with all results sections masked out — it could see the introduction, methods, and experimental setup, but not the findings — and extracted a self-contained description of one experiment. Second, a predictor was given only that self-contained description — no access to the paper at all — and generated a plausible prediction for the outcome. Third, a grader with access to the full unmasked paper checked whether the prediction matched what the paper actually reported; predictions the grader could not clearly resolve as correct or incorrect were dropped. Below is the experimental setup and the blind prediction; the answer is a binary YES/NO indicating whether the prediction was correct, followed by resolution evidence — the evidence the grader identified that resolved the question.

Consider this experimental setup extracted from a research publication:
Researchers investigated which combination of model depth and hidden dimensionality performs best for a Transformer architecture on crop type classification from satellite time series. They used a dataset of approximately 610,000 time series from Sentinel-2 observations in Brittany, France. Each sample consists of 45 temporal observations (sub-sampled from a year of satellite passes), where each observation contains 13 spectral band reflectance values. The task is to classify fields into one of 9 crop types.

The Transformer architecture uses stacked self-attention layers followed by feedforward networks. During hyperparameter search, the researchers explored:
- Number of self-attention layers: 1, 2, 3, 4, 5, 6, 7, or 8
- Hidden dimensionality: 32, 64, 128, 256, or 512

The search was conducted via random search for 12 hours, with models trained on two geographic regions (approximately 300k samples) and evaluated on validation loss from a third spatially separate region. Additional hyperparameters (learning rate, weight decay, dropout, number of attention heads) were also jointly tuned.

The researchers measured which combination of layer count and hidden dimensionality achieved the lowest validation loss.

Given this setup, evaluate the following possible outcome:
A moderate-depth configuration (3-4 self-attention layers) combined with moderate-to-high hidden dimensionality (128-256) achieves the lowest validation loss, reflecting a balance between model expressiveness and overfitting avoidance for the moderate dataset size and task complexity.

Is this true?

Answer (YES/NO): NO